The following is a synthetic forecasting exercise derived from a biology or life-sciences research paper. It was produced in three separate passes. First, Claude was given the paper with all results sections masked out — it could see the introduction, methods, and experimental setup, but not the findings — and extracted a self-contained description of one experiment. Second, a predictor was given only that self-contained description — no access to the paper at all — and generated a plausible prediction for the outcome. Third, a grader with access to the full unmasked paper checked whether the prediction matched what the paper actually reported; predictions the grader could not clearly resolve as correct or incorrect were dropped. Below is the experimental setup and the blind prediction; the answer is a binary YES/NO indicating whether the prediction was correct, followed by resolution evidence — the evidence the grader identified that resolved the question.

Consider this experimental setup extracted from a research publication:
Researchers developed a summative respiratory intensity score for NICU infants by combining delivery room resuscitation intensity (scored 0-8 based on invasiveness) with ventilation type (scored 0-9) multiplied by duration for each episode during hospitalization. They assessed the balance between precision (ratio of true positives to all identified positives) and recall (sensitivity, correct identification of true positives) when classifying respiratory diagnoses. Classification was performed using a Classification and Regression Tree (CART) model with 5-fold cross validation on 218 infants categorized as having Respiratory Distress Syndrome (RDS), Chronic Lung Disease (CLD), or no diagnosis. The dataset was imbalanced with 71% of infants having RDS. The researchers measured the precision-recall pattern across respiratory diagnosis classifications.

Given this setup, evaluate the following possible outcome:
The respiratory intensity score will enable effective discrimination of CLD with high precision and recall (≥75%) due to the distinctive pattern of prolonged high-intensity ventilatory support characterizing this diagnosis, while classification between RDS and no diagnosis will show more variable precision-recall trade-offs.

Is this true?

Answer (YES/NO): NO